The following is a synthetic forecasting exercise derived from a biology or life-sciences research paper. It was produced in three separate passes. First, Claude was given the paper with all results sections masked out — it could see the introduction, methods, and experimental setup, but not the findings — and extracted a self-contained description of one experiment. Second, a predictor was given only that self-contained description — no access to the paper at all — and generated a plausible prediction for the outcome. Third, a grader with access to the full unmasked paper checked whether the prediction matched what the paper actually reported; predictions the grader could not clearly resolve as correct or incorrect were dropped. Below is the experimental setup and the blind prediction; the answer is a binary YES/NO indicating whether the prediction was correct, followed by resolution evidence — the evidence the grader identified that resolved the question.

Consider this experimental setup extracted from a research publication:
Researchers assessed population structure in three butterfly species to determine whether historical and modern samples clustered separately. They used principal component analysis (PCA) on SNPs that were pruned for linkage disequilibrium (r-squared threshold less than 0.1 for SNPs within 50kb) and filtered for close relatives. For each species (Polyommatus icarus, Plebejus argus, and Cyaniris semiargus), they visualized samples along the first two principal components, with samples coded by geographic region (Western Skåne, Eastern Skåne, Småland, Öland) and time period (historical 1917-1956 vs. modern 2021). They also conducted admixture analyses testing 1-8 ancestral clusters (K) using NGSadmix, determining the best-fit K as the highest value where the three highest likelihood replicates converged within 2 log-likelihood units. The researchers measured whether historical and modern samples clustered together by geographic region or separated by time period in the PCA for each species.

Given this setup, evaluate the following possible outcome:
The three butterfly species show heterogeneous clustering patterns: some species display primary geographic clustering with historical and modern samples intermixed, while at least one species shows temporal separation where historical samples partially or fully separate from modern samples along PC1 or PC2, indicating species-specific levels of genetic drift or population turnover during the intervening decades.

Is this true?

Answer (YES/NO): YES